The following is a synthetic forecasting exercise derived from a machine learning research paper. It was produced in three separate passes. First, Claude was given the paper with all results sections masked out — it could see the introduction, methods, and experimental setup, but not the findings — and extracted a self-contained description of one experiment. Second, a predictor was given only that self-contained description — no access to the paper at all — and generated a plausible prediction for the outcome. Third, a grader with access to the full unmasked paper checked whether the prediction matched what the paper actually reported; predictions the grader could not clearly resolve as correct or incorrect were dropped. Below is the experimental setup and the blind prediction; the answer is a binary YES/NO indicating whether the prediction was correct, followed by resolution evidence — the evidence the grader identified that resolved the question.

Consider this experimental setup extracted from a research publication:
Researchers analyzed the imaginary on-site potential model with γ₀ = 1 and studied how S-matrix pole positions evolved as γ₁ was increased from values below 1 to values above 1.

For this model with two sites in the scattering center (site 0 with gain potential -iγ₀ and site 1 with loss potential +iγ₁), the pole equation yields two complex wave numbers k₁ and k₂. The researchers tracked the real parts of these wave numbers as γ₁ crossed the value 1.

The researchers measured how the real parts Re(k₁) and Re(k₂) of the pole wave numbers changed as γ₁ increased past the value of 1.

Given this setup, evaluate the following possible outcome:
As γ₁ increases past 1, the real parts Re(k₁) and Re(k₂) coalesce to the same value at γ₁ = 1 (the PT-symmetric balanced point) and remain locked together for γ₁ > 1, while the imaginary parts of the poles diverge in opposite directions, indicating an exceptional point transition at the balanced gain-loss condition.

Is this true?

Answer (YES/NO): NO